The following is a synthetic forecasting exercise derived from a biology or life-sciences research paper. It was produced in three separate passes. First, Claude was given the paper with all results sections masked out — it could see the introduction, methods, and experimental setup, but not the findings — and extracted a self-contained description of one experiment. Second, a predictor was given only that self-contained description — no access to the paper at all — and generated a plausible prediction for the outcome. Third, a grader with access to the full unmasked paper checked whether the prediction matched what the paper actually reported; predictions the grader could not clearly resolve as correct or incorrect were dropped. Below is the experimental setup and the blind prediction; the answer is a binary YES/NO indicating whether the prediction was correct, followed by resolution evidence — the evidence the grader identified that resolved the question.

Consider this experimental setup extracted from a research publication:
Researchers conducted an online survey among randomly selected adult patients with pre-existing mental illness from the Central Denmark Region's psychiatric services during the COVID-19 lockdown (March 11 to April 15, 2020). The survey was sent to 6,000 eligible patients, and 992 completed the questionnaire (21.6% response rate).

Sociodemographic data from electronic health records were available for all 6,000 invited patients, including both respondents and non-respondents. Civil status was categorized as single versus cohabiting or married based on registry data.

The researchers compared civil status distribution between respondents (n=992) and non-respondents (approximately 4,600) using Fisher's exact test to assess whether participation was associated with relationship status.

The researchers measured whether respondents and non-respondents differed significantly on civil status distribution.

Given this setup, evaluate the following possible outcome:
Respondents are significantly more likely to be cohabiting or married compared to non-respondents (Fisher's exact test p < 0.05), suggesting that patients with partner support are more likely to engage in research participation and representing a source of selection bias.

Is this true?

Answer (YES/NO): YES